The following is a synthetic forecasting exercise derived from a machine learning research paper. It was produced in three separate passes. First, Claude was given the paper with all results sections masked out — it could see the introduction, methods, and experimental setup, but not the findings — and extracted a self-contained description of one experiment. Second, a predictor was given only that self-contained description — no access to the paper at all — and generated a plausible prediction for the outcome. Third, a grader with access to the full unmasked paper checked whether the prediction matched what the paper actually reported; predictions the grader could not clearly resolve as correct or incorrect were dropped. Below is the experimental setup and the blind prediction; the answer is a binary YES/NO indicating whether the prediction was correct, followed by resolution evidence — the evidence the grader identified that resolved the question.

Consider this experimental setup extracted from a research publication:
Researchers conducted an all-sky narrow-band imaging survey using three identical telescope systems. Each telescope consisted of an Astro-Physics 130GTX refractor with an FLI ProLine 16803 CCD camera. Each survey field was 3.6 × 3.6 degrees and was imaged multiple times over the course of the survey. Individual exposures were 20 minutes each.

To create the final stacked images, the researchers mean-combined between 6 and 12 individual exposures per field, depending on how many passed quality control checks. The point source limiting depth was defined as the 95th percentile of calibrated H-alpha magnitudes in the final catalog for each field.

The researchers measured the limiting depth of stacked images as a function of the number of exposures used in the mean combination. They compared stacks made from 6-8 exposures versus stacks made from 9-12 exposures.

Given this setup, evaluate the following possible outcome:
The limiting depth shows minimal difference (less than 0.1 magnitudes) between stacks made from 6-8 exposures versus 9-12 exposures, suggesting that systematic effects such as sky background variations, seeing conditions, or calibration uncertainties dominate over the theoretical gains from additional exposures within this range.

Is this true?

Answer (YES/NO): NO